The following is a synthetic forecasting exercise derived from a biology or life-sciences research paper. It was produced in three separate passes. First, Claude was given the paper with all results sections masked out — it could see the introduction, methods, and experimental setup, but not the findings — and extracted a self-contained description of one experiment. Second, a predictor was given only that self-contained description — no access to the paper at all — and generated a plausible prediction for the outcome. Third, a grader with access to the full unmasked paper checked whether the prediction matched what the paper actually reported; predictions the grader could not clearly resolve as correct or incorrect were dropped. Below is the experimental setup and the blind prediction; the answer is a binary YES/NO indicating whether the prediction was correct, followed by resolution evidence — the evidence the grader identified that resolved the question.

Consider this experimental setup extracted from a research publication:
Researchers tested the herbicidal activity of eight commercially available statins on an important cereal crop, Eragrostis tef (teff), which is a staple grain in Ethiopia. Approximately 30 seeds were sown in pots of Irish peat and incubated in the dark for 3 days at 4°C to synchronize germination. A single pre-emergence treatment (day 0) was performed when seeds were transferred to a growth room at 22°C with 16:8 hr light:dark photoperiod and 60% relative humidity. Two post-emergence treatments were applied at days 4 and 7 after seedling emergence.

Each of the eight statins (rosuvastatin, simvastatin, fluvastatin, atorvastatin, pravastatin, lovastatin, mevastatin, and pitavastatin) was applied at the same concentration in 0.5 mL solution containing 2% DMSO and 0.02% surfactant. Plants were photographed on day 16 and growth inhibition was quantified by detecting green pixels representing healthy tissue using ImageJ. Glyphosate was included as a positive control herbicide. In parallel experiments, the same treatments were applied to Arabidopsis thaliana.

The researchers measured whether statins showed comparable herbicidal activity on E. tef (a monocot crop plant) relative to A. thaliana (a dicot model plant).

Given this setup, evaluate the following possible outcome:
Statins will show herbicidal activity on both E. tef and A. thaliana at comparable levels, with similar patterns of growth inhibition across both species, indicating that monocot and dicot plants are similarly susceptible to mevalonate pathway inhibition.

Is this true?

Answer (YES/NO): NO